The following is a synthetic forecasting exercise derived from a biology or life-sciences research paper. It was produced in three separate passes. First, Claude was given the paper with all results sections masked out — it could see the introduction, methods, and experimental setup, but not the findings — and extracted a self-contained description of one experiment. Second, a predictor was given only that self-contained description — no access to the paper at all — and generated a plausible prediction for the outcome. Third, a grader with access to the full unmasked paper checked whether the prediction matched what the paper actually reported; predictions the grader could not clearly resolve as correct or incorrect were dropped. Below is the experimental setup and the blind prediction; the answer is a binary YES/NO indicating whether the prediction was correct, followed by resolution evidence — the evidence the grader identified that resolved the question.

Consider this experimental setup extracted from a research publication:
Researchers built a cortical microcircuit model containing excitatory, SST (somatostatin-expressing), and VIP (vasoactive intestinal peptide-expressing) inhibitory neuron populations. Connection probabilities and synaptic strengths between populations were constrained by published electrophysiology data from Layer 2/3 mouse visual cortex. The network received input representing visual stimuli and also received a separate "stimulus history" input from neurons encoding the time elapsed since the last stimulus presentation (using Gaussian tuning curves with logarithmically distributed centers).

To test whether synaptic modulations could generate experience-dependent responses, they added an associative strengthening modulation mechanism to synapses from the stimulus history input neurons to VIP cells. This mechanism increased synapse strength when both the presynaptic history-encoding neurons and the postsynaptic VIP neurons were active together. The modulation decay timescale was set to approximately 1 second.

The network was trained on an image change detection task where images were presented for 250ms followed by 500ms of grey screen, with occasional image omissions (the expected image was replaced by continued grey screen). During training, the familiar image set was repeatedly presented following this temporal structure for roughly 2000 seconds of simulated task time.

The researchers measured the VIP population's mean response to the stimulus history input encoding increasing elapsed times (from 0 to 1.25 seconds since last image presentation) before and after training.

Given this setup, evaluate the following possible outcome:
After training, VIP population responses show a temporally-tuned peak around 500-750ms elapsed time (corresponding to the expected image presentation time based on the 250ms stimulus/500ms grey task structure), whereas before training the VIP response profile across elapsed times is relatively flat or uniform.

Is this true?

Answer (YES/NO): NO